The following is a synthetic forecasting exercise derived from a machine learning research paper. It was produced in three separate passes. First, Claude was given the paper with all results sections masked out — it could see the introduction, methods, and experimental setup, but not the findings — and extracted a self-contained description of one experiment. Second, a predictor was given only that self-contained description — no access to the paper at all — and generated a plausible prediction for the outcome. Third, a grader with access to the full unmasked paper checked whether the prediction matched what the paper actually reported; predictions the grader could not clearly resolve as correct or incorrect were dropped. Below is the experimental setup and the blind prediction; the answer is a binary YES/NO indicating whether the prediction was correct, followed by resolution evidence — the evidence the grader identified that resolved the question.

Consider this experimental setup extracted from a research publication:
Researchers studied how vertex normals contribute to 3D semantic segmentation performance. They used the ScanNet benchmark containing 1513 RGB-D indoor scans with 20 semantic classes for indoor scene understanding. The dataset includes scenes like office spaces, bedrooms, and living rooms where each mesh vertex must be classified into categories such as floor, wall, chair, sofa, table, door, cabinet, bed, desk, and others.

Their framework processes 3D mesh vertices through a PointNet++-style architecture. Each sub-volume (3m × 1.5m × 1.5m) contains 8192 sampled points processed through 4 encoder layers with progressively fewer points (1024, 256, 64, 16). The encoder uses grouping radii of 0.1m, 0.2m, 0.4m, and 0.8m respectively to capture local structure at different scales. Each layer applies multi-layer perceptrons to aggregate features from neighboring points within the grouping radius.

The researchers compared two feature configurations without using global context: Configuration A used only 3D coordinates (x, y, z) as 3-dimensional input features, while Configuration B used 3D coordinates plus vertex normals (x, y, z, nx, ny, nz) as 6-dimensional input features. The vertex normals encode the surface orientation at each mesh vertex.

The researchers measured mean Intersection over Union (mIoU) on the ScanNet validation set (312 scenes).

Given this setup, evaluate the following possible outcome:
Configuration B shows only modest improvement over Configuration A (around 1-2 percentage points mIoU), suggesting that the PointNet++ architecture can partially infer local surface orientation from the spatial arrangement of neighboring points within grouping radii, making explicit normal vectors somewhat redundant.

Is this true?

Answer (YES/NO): NO